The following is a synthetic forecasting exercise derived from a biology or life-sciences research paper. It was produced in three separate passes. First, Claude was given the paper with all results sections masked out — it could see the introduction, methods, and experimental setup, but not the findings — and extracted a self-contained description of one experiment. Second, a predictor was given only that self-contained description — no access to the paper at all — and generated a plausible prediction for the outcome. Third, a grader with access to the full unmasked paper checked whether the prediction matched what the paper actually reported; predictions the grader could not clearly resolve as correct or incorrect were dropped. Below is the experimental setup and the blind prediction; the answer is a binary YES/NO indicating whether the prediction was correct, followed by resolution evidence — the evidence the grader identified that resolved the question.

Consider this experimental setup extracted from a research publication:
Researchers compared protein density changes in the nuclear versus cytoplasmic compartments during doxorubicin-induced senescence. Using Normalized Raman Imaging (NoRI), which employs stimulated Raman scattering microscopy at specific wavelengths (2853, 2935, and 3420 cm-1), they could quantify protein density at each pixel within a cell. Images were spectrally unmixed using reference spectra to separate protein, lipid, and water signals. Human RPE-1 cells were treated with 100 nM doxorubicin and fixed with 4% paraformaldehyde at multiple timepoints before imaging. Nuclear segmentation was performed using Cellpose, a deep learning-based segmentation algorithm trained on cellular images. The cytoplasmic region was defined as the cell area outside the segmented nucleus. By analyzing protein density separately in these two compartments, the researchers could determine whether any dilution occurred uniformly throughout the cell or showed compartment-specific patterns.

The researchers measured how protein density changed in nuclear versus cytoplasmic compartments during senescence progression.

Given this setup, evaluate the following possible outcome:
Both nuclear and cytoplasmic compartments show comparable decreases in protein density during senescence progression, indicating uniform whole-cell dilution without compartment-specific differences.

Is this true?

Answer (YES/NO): NO